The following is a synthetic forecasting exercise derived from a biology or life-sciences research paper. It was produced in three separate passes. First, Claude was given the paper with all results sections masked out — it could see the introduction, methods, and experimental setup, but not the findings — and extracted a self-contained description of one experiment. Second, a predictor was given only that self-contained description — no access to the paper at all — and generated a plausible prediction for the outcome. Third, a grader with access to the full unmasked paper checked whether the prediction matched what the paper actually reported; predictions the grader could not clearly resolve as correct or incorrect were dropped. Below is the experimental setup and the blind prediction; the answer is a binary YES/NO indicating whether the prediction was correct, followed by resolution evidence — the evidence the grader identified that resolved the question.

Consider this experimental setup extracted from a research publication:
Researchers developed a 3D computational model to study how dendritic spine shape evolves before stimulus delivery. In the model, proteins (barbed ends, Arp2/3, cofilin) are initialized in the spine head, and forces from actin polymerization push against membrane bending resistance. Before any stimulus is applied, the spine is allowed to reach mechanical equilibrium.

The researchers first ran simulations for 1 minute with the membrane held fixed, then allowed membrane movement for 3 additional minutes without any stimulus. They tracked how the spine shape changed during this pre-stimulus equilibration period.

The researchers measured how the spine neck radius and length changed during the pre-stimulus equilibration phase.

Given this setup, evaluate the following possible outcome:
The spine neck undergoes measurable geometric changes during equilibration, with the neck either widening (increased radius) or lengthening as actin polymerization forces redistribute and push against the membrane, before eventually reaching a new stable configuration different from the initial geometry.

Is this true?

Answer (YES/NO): NO